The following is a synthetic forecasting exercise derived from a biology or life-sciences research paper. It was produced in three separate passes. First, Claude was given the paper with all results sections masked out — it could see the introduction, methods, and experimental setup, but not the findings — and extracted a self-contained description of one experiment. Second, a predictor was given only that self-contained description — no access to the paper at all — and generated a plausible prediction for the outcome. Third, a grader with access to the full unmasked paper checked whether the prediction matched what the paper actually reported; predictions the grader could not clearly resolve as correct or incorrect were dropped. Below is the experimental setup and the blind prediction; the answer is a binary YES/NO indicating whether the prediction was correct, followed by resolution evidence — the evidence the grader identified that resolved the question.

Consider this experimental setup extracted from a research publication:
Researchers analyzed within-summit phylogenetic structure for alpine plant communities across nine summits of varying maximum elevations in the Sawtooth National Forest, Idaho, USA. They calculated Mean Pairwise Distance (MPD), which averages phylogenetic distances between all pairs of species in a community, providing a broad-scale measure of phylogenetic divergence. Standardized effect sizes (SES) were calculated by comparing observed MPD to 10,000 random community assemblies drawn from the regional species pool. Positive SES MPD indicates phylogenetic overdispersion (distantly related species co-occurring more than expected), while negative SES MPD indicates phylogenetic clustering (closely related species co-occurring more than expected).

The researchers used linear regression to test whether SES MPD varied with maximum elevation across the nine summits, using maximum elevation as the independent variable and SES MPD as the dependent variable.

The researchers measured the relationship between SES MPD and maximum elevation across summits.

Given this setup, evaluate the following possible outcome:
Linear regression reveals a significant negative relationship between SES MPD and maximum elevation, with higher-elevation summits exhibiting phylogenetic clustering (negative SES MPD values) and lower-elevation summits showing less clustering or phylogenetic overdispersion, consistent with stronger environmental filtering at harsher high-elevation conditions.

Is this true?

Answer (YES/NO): NO